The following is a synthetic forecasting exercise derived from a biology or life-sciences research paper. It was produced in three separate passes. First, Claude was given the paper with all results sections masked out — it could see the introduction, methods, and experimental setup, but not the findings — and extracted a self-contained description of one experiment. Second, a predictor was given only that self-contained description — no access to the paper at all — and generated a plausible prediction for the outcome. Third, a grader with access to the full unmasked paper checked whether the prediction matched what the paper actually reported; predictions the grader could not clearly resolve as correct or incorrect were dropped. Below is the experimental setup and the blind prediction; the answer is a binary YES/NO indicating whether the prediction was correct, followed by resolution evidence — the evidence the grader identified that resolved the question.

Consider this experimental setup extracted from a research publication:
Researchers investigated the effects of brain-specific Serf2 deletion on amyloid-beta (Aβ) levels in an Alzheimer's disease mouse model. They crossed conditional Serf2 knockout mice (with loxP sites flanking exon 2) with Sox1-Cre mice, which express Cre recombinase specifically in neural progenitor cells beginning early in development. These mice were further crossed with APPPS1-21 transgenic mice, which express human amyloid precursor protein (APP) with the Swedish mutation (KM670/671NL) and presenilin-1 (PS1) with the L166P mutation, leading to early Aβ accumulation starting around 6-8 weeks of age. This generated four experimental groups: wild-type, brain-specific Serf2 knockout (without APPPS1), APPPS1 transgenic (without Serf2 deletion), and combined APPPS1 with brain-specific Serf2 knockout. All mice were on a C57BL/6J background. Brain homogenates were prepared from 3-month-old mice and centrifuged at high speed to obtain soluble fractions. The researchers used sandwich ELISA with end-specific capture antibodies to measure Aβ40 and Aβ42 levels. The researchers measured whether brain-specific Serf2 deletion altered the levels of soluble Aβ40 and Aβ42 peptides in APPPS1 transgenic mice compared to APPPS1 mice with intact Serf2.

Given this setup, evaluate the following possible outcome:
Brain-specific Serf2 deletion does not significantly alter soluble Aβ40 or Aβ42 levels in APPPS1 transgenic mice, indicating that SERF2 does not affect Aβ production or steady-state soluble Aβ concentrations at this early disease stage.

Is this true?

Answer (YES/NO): YES